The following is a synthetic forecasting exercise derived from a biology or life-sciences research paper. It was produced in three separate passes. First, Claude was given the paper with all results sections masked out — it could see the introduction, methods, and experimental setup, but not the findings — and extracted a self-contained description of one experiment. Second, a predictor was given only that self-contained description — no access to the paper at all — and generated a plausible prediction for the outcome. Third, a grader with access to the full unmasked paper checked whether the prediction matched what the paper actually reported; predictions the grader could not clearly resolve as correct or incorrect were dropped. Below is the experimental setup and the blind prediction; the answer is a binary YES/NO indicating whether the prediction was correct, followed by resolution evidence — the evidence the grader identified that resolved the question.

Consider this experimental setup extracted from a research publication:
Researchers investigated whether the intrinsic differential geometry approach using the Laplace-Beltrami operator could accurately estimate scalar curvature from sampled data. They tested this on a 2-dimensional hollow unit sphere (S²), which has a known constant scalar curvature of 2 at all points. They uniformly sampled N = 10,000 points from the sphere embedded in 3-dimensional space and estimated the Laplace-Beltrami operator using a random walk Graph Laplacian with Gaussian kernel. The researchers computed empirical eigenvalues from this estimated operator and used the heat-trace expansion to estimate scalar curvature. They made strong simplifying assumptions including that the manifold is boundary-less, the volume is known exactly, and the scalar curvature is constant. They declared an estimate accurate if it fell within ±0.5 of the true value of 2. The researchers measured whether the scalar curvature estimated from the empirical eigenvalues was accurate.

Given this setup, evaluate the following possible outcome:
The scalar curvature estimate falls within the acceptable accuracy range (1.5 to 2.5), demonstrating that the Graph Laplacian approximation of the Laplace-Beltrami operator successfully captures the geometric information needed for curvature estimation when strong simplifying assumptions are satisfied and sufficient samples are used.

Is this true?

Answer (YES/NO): NO